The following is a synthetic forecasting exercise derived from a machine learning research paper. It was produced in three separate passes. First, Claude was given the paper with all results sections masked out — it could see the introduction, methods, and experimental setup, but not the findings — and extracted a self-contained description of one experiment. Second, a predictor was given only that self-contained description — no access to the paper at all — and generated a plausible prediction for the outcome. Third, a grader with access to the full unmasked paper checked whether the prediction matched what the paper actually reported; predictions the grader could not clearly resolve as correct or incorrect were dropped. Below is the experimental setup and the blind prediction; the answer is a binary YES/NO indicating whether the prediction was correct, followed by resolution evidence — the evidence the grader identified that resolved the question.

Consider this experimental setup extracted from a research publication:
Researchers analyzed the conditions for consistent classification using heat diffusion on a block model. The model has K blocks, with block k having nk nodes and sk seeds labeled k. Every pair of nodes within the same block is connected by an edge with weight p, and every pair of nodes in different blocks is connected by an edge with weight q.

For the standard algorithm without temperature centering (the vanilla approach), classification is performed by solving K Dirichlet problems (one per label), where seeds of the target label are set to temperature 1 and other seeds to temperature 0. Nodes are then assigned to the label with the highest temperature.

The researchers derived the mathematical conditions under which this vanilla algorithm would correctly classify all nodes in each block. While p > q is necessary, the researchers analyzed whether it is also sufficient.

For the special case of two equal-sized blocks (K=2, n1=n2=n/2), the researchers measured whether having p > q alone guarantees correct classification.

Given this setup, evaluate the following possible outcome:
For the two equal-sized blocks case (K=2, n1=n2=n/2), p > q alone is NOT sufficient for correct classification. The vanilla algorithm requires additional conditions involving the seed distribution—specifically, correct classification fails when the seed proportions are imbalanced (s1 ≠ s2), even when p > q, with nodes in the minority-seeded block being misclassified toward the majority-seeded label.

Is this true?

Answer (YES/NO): YES